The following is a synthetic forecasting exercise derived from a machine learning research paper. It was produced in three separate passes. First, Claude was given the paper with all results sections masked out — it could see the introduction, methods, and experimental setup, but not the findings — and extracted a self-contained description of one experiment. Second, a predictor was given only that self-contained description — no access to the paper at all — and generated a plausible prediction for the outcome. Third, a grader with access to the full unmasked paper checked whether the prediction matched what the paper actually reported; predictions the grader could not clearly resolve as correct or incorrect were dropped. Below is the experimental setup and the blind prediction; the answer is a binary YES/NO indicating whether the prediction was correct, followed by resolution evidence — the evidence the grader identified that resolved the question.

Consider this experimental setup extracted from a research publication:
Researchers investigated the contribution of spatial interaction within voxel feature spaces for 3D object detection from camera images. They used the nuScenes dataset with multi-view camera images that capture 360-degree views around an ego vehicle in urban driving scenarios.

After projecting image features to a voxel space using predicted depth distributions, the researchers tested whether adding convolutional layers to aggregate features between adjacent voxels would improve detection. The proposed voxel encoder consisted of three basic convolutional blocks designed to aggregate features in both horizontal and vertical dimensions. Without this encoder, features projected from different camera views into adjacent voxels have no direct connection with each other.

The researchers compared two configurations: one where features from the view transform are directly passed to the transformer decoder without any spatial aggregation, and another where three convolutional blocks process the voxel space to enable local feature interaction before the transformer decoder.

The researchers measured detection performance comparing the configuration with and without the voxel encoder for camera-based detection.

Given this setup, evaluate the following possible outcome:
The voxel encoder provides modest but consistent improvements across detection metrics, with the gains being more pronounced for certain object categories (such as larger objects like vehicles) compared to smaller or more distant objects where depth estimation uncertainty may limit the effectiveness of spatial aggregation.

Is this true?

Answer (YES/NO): NO